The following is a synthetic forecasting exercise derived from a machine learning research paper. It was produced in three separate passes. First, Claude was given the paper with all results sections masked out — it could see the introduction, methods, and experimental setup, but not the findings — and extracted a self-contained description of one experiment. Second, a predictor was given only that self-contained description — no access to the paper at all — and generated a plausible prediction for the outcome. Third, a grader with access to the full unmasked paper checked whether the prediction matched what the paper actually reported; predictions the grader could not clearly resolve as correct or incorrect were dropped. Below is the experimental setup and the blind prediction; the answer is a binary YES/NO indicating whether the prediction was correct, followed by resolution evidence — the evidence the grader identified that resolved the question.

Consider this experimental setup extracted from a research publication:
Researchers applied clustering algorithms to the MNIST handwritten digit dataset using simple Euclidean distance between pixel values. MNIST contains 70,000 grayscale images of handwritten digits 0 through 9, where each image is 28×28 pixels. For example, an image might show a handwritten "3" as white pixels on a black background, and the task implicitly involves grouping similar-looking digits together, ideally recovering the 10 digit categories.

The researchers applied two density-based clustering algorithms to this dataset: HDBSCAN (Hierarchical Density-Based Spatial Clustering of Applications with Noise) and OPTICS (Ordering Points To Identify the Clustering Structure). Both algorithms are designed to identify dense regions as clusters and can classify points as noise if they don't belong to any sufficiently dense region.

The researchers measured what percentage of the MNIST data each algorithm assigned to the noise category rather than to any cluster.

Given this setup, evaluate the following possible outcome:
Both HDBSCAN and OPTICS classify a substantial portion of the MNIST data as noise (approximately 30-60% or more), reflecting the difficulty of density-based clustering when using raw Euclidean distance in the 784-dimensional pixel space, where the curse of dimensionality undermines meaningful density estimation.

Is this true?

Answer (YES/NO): YES